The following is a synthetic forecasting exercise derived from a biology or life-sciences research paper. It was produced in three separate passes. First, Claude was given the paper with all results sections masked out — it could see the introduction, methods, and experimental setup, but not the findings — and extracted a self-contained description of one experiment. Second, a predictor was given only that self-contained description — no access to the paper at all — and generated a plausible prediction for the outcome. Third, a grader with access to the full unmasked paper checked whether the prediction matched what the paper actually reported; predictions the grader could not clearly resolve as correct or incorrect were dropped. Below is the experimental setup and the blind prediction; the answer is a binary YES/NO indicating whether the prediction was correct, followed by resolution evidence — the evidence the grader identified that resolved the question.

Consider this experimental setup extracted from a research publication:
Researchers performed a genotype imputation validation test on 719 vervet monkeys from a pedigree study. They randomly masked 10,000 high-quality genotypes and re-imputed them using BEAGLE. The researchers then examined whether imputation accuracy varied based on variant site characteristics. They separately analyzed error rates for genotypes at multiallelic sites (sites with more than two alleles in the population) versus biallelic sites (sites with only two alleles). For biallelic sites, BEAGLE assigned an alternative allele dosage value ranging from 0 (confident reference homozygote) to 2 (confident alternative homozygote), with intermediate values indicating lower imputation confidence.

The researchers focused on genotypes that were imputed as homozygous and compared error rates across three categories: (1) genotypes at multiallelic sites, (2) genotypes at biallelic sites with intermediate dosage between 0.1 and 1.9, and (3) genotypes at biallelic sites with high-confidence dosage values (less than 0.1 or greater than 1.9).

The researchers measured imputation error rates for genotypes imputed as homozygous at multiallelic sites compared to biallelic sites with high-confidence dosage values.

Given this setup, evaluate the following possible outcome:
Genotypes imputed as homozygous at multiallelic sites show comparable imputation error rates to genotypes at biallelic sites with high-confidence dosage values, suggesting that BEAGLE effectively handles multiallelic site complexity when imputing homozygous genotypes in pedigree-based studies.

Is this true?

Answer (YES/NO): NO